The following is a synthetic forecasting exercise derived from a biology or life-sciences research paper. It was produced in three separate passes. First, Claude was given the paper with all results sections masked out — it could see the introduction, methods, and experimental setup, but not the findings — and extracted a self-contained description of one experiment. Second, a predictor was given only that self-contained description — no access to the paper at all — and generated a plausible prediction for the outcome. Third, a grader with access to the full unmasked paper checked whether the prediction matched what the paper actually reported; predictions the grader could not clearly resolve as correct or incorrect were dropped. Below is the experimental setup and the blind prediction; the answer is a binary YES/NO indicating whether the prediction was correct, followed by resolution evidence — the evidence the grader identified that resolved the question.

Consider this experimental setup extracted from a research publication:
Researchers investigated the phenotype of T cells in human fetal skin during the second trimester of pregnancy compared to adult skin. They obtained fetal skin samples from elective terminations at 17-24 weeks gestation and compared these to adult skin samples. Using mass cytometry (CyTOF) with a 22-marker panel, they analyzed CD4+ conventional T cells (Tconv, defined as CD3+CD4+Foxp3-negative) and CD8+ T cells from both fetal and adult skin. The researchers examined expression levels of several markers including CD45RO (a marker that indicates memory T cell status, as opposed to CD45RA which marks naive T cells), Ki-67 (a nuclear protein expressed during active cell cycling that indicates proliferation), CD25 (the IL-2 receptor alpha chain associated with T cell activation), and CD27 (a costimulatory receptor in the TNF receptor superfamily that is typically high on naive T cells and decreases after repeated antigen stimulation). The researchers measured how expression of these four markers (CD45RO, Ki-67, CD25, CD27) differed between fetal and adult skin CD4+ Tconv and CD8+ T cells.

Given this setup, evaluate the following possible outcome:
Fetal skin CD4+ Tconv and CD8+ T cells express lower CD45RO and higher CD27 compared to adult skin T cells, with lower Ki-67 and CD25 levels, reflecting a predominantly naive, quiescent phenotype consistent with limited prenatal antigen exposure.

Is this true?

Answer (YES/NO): NO